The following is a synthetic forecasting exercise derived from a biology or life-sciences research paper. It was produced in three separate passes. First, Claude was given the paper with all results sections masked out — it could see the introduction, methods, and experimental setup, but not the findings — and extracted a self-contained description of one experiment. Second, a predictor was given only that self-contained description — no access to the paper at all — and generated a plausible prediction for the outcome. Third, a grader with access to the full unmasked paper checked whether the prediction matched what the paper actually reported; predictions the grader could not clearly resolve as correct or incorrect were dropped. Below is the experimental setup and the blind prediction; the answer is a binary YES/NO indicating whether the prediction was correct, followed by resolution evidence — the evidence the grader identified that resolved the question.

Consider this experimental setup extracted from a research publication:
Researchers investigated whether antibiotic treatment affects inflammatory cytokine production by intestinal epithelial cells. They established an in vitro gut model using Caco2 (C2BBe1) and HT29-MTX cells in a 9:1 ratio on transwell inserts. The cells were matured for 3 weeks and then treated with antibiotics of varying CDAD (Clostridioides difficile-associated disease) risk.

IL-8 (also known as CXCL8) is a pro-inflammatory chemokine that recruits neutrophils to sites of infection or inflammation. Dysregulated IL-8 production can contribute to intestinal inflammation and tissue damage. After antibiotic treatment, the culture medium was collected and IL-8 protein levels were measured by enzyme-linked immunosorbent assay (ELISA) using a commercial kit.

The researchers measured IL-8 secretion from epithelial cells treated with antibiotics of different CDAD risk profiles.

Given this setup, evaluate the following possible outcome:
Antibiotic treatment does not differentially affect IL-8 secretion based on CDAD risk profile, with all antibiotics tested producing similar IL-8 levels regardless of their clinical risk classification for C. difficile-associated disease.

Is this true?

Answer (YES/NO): NO